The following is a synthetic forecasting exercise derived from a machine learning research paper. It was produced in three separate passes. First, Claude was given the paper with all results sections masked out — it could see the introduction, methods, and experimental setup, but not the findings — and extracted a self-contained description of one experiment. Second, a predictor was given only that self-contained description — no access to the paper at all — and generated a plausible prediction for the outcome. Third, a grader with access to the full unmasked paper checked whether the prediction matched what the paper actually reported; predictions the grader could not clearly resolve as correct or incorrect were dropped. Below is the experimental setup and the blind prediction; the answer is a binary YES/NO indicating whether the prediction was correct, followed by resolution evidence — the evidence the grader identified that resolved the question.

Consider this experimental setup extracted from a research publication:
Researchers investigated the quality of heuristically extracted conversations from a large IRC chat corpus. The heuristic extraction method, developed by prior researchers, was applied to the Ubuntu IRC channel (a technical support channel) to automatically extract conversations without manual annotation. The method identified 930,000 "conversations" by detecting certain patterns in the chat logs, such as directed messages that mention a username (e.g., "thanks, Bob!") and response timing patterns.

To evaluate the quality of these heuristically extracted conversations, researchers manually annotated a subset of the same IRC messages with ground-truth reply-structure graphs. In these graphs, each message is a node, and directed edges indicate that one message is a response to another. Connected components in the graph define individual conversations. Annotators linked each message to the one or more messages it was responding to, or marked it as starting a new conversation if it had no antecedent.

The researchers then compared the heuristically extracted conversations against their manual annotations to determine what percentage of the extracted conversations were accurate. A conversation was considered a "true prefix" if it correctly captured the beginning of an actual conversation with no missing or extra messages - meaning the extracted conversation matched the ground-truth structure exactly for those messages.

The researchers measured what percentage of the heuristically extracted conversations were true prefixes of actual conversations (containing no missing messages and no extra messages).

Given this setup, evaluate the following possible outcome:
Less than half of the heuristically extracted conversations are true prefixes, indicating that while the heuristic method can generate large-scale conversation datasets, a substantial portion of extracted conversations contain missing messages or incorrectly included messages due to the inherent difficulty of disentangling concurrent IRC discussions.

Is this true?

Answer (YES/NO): YES